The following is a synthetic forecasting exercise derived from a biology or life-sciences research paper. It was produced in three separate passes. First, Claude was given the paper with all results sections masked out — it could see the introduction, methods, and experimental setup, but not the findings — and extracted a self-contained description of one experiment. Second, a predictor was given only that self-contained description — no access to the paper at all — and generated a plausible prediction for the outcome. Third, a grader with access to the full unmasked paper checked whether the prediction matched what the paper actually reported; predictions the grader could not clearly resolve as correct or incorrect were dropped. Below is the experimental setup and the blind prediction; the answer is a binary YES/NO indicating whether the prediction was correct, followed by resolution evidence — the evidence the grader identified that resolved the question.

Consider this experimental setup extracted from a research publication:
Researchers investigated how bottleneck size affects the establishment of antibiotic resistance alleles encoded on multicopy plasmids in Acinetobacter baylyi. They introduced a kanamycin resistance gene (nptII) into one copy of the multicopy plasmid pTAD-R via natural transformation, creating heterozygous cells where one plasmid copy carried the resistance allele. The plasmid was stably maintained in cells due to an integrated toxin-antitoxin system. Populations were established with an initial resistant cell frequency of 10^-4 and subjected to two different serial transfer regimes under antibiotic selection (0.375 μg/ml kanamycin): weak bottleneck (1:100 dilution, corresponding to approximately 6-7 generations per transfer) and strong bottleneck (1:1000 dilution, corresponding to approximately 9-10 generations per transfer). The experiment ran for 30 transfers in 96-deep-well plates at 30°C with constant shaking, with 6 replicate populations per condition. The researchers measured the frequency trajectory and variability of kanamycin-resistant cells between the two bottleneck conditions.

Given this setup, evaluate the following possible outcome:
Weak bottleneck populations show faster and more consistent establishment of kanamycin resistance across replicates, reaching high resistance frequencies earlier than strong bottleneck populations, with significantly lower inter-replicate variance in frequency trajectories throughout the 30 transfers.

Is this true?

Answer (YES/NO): NO